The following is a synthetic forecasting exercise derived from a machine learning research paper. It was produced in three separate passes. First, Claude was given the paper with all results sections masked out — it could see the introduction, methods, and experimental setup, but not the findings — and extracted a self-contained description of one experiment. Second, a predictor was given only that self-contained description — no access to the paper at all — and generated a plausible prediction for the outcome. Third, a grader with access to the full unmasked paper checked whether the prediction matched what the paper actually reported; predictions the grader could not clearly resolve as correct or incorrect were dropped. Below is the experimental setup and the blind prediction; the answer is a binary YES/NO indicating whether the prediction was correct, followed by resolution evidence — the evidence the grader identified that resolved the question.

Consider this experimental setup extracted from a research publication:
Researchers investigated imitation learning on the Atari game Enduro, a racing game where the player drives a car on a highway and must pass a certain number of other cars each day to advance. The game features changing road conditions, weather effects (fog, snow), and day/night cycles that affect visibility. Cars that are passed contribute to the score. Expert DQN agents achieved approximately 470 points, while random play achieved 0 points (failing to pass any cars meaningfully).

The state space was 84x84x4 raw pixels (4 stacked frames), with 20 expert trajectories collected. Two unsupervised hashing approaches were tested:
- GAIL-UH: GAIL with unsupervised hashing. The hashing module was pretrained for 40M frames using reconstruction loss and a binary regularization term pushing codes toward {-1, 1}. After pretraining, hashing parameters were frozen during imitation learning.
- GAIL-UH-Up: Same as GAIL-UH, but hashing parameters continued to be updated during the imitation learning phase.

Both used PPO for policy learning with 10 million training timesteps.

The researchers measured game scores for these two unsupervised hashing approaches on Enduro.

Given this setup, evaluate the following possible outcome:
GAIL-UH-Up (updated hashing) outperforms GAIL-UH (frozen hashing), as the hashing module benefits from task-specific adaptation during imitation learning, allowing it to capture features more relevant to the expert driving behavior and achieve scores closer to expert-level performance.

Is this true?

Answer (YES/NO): NO